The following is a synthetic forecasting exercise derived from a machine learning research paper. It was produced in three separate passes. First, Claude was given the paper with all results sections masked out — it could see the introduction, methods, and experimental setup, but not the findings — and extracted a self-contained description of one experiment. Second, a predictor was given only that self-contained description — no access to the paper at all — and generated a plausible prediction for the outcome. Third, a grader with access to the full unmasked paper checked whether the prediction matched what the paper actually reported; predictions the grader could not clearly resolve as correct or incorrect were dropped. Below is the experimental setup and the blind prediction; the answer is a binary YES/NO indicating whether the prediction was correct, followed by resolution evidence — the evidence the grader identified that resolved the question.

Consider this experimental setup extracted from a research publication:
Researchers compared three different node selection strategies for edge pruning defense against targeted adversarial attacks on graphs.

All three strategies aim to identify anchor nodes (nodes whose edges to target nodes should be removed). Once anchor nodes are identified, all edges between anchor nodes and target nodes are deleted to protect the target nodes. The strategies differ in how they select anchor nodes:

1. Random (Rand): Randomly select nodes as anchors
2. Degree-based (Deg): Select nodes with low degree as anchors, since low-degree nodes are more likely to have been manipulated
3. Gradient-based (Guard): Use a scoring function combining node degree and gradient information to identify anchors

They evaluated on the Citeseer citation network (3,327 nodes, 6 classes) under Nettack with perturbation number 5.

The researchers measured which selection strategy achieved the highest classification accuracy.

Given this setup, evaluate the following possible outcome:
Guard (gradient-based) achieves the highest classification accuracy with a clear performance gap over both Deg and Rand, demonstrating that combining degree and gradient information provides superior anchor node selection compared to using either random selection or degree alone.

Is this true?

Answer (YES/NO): YES